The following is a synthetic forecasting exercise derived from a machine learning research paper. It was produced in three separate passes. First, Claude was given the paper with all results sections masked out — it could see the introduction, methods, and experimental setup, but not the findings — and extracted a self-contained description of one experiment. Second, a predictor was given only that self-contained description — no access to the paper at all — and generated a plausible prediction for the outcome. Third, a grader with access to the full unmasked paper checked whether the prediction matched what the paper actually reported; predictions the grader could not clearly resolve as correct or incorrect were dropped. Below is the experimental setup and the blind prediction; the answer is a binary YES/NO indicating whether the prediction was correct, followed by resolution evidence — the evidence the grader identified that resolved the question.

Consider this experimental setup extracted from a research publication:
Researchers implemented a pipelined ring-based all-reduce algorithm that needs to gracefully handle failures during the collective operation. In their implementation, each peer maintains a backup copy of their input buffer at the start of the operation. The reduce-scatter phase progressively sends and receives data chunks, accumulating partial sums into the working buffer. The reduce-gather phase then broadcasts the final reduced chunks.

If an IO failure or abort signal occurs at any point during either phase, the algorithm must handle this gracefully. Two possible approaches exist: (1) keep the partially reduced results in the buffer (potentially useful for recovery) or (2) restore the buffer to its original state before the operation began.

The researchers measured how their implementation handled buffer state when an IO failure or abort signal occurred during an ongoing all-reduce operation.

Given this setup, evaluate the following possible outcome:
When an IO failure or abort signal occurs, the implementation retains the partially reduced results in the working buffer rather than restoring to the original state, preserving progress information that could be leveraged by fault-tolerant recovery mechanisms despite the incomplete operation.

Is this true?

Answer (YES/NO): NO